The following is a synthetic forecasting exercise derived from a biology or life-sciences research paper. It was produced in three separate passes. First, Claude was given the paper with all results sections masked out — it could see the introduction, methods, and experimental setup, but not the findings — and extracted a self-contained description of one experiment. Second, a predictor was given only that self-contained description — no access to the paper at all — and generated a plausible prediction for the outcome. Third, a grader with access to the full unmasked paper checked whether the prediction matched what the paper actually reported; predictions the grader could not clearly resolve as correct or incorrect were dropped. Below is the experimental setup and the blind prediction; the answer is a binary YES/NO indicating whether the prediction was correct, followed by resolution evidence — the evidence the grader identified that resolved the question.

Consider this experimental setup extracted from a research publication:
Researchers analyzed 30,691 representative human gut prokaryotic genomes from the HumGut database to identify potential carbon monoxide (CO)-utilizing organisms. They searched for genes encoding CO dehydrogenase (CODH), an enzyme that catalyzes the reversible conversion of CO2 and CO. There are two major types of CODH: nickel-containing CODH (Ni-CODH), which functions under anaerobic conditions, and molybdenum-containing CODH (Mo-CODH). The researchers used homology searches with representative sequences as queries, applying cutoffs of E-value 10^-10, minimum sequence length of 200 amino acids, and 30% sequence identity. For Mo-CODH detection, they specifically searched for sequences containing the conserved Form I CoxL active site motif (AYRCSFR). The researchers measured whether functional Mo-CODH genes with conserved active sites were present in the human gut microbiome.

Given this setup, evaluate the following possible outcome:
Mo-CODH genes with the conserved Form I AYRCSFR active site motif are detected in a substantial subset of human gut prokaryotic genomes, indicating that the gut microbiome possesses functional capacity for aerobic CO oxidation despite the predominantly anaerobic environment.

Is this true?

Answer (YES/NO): NO